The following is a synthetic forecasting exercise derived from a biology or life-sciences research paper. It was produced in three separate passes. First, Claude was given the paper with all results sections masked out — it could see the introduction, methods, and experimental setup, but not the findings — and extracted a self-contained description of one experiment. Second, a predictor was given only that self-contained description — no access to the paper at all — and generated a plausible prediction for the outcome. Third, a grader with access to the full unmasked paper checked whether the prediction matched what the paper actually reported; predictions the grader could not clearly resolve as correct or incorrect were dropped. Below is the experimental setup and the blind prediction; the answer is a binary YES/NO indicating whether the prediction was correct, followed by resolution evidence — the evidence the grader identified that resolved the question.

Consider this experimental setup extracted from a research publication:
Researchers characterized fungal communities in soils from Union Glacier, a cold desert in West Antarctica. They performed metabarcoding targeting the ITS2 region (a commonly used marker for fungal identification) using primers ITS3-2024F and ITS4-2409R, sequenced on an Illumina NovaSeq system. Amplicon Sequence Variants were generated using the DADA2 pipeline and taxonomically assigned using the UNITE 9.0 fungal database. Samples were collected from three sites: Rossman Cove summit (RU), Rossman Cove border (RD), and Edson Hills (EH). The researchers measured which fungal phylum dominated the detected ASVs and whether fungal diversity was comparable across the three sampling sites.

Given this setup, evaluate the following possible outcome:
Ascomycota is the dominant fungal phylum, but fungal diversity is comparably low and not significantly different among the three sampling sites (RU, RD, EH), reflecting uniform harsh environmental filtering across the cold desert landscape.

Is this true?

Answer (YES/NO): NO